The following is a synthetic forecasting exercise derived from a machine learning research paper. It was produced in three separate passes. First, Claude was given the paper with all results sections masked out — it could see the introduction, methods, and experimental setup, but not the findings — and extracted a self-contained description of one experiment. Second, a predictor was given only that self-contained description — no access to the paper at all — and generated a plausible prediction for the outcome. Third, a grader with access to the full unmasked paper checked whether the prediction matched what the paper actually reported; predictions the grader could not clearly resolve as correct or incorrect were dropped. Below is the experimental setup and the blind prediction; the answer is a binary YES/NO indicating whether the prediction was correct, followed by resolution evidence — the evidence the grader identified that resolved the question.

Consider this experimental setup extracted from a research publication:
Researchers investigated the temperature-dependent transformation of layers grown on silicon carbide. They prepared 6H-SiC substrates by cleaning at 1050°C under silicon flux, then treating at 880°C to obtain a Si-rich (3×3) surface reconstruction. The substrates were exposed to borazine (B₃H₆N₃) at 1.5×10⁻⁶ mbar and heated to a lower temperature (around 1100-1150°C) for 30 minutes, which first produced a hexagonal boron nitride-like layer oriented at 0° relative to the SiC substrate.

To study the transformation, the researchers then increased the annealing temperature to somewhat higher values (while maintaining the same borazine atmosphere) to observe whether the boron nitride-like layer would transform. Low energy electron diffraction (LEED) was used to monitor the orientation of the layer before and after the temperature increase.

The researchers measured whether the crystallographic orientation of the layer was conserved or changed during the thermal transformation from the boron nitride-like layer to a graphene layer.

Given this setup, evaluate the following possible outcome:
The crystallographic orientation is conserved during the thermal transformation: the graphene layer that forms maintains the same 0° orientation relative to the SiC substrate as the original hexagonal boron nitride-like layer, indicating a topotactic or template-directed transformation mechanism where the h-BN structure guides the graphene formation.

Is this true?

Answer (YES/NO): YES